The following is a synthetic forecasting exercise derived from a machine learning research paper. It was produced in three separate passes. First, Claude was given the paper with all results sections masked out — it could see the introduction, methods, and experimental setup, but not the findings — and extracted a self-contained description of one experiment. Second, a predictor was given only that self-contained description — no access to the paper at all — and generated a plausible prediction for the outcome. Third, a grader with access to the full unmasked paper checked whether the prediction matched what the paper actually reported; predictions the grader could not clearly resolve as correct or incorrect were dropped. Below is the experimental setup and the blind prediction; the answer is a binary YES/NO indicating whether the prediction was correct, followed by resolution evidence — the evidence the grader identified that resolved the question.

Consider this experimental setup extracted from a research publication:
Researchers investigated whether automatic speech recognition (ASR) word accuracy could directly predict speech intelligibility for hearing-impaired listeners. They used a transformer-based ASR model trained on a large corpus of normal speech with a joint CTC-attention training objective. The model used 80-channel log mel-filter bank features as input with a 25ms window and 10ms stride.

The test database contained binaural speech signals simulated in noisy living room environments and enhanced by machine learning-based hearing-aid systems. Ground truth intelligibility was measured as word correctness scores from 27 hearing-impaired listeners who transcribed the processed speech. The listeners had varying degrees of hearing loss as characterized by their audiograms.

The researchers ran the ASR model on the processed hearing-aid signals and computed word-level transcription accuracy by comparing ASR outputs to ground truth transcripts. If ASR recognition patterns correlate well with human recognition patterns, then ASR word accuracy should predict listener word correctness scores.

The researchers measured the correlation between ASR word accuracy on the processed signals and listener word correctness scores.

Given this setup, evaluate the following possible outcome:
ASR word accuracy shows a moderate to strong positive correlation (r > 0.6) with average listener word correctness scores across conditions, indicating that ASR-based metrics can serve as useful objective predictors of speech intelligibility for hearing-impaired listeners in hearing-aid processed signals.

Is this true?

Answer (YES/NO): YES